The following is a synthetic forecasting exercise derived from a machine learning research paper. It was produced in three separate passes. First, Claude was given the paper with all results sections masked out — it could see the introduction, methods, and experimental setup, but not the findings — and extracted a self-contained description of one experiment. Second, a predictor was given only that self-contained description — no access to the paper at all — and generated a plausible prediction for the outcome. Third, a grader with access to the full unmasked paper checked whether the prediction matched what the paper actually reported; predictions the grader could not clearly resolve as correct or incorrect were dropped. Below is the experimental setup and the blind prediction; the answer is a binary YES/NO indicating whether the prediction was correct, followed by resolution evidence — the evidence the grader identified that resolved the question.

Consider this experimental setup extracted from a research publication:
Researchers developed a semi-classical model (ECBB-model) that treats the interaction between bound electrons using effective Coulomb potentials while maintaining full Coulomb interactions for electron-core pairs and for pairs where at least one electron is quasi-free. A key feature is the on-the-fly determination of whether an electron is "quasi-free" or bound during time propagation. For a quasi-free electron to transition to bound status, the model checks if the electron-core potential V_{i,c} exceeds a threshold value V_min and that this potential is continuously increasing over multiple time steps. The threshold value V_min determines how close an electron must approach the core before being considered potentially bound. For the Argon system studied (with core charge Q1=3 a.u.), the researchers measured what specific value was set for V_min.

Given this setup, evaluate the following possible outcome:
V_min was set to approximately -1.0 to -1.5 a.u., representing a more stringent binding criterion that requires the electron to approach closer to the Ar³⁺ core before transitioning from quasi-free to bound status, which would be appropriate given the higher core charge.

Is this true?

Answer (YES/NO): NO